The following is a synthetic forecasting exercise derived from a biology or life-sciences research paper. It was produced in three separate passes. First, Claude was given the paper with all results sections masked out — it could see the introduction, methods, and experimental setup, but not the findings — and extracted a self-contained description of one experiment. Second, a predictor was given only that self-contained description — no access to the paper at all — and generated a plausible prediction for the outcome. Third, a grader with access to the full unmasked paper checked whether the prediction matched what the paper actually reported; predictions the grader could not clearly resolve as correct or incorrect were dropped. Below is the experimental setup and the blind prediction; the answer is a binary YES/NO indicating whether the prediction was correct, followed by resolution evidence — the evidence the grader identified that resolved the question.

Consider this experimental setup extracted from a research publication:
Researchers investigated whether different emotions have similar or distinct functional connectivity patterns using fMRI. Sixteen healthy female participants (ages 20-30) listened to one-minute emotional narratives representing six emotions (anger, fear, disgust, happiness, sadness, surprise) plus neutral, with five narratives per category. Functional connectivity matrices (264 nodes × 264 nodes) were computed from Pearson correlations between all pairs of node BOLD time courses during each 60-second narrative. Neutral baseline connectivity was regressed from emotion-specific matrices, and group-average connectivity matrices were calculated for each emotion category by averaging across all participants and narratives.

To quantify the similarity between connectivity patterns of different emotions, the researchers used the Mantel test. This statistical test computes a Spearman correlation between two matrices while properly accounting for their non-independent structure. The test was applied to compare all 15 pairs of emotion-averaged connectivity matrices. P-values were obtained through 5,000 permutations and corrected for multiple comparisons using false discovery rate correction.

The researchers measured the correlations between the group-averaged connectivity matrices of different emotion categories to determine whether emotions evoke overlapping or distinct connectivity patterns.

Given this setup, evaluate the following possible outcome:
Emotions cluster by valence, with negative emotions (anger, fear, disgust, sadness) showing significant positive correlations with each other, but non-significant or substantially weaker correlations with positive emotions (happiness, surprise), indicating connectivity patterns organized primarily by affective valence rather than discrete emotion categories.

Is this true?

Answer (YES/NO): NO